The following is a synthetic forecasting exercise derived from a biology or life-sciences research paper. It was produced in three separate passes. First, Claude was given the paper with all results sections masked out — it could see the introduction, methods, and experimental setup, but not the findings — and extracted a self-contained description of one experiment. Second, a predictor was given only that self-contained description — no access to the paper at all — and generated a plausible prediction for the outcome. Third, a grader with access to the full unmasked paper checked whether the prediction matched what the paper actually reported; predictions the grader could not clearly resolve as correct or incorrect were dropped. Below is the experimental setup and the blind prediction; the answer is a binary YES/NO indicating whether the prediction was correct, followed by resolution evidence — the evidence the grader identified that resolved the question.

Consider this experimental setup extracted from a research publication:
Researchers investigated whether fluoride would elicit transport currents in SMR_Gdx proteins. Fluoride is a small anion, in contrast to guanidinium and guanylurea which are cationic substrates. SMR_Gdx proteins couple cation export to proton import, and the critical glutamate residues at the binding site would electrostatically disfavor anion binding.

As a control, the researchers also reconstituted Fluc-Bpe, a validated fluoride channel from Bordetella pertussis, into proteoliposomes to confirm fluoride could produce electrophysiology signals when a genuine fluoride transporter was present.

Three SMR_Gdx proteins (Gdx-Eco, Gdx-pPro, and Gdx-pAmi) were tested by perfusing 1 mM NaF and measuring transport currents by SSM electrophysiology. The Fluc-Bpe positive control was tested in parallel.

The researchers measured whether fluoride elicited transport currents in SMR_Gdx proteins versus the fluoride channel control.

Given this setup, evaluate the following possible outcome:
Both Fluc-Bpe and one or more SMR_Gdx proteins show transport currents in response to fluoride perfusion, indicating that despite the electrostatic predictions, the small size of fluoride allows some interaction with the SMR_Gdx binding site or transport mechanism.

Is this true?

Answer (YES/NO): NO